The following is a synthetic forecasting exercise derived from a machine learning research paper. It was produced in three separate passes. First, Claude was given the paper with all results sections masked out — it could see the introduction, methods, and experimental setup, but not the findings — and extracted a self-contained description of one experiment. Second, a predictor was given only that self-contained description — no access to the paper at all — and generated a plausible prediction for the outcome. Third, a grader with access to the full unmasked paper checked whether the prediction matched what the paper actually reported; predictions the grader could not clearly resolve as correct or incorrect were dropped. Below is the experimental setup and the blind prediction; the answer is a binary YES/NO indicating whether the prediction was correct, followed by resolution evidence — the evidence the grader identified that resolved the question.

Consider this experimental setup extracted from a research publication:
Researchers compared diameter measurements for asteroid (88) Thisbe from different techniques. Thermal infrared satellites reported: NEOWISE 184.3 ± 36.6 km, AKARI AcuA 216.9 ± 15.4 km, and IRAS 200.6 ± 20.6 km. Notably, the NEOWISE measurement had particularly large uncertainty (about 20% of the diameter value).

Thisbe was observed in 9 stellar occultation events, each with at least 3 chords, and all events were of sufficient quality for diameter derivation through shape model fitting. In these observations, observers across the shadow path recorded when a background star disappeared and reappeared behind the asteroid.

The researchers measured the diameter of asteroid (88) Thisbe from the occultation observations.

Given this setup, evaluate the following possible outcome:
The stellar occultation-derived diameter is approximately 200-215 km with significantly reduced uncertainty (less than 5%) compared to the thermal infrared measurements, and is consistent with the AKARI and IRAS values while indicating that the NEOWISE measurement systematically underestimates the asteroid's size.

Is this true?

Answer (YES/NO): NO